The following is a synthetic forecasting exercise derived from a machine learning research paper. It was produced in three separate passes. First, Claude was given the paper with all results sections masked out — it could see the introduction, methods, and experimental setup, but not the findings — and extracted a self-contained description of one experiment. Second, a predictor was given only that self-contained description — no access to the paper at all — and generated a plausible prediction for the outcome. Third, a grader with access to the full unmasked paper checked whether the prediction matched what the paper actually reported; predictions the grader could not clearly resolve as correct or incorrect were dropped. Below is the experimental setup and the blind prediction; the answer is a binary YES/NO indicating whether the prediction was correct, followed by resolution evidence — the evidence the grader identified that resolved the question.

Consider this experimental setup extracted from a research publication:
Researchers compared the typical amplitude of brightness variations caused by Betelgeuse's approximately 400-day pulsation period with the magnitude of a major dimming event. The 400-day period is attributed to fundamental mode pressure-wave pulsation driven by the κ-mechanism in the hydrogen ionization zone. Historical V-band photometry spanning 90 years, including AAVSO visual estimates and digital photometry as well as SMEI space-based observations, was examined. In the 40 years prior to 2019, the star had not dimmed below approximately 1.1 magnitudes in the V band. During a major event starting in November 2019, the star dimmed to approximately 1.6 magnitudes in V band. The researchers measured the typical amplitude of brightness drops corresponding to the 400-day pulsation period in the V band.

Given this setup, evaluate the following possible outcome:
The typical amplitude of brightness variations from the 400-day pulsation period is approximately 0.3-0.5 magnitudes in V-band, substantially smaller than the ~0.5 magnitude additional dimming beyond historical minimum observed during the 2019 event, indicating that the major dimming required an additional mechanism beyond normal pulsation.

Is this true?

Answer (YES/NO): YES